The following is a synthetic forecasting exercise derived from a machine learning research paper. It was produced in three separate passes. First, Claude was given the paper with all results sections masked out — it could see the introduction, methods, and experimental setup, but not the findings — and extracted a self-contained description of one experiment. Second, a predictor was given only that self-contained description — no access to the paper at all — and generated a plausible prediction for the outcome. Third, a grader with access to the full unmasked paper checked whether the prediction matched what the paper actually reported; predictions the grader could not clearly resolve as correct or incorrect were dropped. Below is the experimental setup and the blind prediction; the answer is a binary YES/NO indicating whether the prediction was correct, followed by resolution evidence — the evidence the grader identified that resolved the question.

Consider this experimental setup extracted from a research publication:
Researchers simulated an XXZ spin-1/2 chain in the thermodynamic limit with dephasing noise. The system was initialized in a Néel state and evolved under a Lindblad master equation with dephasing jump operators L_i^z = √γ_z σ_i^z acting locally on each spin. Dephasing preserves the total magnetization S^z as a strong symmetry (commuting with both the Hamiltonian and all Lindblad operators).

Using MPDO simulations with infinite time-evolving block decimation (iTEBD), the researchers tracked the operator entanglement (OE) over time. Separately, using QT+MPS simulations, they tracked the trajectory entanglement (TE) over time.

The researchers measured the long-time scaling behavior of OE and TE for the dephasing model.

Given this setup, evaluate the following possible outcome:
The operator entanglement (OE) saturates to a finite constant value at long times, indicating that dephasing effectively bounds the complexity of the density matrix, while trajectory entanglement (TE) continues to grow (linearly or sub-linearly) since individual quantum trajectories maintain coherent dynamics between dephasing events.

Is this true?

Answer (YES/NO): NO